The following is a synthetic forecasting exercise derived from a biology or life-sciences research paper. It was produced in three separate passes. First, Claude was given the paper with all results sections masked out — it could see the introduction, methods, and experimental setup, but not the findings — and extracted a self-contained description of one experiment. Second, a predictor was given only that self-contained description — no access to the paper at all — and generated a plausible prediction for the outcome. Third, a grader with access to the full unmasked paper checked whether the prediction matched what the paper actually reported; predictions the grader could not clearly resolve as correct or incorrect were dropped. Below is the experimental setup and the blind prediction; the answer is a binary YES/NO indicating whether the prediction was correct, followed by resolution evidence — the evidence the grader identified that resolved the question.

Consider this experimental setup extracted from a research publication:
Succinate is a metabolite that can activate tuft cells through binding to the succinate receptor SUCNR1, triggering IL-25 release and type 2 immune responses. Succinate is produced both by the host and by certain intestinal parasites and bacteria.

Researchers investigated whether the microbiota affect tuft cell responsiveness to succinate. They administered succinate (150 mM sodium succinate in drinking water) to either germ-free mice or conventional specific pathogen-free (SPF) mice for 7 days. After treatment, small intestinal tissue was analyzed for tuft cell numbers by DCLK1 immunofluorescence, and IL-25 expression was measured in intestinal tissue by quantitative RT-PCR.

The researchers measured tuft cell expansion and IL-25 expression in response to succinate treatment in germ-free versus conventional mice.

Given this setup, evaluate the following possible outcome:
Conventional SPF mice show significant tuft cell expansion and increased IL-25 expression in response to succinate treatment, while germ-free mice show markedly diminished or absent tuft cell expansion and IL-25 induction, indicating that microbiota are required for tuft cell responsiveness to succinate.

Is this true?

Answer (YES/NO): NO